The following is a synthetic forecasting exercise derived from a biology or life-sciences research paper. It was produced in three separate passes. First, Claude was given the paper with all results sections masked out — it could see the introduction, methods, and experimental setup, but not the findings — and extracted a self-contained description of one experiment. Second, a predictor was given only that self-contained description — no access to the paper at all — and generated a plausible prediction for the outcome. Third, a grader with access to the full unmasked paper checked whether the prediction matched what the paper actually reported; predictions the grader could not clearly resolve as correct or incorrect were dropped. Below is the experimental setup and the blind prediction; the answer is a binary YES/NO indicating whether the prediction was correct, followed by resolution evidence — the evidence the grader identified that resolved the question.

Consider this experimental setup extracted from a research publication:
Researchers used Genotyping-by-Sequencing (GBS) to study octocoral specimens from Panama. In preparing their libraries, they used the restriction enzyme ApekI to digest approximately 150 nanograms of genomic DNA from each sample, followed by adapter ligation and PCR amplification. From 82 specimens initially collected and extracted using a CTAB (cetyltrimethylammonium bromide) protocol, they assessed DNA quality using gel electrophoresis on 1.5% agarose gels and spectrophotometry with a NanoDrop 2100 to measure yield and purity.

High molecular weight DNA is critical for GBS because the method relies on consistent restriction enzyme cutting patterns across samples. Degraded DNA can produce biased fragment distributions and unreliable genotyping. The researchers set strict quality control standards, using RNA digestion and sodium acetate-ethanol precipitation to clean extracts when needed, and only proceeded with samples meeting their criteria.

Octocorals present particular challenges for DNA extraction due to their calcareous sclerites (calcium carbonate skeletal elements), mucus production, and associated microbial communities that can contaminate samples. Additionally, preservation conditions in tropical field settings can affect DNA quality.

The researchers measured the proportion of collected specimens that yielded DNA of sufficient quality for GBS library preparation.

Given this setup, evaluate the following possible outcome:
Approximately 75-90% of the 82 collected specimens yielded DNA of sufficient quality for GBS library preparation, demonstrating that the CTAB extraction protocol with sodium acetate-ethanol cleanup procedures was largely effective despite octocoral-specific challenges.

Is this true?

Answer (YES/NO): NO